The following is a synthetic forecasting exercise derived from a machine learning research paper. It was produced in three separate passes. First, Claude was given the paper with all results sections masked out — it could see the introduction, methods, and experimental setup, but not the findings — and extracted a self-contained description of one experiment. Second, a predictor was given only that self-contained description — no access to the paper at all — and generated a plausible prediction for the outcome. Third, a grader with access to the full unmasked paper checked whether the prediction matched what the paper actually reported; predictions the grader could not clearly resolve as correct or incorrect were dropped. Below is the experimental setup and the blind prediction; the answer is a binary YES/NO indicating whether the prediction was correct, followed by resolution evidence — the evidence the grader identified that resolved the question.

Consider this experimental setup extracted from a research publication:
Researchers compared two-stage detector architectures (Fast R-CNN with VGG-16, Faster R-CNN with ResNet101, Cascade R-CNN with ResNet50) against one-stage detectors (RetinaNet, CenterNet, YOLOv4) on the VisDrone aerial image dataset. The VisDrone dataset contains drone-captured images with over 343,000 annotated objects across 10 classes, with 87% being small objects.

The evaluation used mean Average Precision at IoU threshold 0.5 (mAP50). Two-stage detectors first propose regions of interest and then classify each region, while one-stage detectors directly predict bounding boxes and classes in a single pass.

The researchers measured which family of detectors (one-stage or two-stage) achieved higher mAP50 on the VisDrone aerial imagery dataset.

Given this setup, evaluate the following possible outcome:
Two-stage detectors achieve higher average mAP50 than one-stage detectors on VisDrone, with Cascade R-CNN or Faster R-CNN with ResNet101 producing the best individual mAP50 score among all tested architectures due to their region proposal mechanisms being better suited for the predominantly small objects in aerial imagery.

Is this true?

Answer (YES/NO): NO